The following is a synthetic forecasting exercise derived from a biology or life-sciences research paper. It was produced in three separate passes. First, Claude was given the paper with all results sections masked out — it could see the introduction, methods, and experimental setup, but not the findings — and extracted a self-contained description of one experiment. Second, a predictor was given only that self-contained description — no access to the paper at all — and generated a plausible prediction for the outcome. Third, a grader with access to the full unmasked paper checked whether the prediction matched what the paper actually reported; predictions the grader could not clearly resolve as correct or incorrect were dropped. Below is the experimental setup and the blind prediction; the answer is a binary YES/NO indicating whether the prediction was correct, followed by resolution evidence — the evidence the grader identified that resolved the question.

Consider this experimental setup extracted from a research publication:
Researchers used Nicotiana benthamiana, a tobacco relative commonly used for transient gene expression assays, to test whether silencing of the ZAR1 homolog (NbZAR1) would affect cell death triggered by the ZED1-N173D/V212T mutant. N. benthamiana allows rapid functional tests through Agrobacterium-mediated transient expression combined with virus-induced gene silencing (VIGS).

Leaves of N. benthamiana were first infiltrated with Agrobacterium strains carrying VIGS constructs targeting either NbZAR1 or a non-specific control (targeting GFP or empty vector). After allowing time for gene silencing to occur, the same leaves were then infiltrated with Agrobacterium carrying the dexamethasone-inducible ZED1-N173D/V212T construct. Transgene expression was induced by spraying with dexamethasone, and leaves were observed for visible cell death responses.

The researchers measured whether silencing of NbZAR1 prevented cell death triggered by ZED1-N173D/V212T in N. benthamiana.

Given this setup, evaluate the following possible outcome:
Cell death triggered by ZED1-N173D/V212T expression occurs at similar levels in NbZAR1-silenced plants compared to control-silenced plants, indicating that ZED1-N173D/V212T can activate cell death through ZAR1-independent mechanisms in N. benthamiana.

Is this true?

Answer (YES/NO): NO